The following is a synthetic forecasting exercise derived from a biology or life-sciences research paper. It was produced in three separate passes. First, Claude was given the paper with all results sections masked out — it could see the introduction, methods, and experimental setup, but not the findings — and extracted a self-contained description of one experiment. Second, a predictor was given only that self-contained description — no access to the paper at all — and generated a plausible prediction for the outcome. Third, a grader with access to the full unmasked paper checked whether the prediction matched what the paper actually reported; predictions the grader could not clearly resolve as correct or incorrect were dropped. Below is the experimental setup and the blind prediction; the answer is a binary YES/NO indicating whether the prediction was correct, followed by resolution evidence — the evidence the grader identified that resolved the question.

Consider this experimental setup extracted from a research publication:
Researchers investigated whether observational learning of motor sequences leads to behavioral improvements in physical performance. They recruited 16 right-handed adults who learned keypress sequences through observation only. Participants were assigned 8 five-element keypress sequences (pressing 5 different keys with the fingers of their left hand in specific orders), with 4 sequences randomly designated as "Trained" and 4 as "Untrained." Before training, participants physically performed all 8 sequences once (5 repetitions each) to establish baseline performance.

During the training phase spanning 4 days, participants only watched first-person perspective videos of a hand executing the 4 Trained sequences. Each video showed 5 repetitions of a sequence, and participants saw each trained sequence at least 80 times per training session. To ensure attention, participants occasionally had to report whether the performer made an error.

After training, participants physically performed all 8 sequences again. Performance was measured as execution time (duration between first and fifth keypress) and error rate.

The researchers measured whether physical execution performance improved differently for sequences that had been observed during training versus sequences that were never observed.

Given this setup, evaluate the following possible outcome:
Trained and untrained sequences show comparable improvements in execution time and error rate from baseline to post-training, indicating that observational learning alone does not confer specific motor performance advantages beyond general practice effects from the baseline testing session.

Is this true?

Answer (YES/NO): NO